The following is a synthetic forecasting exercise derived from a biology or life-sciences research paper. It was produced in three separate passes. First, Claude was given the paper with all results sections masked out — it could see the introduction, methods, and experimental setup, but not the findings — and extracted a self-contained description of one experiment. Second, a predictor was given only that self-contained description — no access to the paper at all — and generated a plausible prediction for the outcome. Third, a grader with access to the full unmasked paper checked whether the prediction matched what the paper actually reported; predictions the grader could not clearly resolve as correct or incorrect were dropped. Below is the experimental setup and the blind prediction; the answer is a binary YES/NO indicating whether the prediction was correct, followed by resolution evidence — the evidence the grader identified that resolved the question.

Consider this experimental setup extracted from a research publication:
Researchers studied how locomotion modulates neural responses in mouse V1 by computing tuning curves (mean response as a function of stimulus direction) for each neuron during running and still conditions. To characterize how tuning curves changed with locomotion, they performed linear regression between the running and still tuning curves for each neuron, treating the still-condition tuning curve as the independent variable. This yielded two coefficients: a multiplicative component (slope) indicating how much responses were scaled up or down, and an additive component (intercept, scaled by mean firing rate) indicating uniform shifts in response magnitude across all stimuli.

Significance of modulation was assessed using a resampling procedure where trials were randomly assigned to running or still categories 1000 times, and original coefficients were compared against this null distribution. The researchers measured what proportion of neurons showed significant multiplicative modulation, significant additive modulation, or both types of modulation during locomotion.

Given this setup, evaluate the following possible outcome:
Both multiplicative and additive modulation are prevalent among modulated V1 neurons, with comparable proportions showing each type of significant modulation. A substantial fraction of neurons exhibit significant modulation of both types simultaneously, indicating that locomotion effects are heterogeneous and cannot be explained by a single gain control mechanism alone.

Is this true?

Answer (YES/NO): NO